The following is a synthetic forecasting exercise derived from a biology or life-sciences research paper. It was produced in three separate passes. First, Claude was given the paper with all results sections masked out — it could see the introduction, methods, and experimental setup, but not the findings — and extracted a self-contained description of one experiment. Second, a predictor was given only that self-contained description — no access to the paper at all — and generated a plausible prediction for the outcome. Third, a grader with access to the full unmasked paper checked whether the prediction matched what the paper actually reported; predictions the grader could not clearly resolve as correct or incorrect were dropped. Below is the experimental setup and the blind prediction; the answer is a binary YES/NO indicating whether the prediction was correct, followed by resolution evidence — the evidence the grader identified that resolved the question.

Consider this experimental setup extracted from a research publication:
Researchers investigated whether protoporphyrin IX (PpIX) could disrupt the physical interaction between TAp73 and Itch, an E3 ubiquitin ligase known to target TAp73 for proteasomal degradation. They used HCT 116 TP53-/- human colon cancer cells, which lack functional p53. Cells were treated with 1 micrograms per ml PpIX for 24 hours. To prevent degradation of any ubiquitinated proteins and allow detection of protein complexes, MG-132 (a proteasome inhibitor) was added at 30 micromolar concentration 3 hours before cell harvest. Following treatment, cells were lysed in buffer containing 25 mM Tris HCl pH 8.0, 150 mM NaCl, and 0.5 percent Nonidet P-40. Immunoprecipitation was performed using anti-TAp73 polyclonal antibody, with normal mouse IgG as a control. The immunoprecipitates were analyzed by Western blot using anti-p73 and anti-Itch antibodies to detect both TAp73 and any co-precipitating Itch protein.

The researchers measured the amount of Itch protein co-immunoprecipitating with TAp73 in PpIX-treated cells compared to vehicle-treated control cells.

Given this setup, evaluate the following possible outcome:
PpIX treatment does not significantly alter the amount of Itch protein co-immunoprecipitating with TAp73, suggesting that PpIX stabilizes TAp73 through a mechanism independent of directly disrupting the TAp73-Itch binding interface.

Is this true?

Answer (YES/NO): NO